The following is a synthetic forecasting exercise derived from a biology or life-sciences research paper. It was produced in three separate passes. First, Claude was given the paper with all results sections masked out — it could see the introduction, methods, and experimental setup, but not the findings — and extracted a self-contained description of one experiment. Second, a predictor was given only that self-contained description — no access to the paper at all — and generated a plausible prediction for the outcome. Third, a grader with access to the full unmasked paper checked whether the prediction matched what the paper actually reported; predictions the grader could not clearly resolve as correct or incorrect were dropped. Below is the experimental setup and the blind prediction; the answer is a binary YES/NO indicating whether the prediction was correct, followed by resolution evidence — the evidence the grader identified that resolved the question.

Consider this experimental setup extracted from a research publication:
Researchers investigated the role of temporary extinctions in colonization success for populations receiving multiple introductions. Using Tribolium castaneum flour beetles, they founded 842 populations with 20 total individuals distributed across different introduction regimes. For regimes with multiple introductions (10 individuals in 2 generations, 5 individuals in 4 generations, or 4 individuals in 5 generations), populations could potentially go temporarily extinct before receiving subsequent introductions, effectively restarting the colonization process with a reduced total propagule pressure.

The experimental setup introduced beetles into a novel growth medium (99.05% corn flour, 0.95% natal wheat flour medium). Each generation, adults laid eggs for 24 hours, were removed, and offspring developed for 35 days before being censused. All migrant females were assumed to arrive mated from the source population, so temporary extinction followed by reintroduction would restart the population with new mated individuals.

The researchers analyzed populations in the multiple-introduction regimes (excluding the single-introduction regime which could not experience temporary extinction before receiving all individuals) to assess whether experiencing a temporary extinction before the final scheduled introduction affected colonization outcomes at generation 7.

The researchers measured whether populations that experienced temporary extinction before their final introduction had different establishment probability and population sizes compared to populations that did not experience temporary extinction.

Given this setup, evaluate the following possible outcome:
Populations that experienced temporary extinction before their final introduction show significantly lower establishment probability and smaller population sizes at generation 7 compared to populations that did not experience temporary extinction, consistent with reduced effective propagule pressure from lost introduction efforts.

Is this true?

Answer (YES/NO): YES